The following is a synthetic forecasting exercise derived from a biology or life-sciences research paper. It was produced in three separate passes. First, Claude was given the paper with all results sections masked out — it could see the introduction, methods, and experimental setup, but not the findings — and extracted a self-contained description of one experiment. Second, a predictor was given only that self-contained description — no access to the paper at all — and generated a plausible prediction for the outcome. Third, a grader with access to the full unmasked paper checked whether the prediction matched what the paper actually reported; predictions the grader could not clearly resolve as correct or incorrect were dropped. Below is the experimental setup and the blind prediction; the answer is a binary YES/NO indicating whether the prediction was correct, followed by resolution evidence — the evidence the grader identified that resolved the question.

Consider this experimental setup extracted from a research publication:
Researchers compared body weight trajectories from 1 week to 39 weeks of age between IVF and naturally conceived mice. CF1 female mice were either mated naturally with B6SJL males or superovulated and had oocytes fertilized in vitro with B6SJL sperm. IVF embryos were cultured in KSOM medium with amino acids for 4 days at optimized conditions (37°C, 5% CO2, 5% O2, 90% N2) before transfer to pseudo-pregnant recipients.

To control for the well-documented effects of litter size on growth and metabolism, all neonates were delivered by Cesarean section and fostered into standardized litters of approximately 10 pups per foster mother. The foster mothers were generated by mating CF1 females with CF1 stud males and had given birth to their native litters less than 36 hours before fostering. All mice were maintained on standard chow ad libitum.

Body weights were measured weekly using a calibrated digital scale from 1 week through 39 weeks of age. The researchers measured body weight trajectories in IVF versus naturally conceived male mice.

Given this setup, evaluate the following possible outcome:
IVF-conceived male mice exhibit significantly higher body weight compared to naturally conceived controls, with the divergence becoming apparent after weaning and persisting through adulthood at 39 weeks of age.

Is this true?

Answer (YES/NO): NO